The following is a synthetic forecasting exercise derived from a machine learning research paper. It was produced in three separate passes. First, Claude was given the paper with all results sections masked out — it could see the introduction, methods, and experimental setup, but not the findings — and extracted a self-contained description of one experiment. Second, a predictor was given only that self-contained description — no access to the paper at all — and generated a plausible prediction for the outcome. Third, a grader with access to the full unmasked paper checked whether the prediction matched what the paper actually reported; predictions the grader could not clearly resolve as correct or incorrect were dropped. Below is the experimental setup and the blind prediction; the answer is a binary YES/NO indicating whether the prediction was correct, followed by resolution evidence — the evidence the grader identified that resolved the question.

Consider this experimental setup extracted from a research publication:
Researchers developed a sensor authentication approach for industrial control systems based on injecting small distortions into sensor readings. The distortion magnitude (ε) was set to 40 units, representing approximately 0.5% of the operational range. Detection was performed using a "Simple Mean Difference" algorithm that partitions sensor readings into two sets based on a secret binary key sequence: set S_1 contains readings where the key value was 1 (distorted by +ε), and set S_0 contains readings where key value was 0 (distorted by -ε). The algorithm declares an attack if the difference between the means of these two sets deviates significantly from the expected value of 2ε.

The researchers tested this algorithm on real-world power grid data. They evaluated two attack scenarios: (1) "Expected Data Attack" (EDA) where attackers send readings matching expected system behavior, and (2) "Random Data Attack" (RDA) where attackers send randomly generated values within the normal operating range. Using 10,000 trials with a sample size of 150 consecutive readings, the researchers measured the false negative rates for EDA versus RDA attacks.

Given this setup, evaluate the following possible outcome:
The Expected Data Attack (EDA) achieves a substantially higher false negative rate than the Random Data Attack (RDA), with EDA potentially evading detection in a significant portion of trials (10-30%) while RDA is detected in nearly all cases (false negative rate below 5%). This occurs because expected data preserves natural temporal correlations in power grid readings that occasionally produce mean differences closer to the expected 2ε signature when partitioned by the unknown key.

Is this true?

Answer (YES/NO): NO